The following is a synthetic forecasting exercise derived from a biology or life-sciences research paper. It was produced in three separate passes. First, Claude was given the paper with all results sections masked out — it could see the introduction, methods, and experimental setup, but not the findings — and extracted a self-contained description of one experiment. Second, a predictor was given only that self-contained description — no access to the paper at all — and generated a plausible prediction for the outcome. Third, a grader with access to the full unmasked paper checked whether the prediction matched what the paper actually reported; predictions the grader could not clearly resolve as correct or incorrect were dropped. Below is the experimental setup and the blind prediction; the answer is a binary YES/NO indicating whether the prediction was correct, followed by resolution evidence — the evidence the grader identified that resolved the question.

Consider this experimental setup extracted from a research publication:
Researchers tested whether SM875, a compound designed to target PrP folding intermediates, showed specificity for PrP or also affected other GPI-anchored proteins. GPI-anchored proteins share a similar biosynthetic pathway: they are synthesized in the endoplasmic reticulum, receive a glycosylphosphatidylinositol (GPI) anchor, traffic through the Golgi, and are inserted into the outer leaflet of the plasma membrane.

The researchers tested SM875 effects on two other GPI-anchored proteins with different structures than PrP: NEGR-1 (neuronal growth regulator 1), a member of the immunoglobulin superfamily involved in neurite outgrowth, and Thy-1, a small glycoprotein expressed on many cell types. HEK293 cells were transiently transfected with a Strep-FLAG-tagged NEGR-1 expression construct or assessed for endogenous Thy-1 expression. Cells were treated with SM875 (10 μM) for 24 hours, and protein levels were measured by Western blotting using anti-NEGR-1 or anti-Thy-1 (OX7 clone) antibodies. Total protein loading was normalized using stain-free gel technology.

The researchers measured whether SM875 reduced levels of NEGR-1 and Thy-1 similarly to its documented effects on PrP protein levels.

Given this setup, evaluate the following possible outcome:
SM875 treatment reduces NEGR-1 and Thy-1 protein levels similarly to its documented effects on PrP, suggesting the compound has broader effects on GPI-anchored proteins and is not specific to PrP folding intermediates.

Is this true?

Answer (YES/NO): NO